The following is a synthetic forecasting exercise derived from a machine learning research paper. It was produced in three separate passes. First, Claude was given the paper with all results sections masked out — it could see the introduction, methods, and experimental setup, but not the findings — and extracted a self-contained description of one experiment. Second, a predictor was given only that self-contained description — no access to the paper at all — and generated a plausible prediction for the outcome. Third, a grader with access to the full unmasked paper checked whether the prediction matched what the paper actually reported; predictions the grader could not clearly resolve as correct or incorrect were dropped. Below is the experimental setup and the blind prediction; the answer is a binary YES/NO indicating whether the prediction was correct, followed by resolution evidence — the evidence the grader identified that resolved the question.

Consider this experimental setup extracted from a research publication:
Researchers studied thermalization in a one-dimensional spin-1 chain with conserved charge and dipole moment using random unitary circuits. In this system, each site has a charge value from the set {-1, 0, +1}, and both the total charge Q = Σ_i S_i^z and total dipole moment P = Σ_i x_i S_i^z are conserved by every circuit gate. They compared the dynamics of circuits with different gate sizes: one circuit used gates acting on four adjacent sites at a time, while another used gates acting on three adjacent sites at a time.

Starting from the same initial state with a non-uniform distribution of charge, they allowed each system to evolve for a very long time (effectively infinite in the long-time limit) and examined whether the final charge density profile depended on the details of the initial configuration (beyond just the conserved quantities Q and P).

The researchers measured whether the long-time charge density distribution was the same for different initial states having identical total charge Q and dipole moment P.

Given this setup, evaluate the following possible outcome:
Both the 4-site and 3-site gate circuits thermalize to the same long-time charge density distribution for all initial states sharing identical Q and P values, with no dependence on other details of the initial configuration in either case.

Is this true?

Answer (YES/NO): NO